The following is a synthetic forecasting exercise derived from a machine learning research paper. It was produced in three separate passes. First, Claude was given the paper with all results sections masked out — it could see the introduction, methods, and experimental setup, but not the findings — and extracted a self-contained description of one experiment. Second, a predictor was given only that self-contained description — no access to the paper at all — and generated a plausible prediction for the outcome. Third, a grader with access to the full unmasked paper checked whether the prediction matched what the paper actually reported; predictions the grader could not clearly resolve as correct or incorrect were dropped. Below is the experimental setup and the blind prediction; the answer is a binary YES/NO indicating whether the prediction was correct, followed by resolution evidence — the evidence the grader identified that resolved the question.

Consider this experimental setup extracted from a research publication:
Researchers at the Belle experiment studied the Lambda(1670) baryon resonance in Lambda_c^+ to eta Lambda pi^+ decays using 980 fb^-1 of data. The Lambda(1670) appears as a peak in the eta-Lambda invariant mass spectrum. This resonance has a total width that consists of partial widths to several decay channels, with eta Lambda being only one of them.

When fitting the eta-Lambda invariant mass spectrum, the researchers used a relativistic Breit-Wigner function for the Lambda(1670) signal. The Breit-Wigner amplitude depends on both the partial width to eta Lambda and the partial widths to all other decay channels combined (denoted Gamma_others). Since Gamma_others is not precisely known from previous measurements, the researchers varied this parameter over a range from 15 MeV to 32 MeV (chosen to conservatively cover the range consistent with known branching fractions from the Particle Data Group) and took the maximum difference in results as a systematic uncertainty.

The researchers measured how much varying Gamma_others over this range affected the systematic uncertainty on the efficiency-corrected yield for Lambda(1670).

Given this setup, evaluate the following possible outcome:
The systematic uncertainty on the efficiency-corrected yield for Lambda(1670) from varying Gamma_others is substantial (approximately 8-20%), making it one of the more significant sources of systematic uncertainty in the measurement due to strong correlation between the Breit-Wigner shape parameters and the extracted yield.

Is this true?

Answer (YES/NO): NO